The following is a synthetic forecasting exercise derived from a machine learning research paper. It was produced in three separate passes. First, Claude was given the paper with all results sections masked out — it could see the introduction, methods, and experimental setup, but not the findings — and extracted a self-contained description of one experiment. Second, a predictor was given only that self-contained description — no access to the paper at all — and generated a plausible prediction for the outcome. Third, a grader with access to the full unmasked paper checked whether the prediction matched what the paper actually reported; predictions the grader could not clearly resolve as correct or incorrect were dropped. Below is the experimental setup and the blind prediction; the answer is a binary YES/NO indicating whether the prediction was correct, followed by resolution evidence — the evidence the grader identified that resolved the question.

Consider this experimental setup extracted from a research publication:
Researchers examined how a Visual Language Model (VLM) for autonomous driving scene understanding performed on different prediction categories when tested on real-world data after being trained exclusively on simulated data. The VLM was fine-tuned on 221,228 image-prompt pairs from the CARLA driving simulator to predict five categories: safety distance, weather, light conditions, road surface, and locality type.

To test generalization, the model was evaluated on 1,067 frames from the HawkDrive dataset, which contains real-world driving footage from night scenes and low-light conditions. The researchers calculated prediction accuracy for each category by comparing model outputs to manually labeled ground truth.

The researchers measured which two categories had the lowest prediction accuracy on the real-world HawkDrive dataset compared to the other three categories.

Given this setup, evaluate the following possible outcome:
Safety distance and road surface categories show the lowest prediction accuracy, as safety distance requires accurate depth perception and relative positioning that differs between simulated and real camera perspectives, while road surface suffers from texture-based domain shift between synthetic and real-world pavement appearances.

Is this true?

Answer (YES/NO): NO